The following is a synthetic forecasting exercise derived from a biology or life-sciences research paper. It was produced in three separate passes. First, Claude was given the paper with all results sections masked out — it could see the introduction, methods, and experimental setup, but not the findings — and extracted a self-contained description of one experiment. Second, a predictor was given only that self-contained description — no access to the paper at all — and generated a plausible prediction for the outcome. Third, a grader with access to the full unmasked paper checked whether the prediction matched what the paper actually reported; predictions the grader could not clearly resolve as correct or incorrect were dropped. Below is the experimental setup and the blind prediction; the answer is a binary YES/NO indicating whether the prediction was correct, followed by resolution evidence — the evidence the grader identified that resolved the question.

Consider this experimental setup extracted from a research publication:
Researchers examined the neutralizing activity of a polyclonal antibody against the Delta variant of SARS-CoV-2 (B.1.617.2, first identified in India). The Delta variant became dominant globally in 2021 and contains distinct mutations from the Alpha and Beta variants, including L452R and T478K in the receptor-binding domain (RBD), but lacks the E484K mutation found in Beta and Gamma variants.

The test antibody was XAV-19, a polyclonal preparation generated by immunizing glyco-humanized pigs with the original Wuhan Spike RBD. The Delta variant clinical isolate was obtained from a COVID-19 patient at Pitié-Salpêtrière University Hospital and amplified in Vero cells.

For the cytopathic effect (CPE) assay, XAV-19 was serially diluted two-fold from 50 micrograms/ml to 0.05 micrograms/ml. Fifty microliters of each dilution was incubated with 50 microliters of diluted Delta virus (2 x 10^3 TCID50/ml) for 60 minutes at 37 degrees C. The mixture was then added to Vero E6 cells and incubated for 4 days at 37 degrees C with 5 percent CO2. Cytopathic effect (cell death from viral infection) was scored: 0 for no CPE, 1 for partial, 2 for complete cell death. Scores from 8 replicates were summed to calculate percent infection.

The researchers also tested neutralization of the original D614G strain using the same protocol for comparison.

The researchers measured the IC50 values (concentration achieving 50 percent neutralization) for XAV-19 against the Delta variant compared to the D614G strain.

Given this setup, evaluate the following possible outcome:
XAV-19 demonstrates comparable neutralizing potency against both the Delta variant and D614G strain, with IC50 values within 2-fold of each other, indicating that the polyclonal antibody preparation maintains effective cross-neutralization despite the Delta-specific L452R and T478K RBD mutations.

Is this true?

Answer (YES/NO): YES